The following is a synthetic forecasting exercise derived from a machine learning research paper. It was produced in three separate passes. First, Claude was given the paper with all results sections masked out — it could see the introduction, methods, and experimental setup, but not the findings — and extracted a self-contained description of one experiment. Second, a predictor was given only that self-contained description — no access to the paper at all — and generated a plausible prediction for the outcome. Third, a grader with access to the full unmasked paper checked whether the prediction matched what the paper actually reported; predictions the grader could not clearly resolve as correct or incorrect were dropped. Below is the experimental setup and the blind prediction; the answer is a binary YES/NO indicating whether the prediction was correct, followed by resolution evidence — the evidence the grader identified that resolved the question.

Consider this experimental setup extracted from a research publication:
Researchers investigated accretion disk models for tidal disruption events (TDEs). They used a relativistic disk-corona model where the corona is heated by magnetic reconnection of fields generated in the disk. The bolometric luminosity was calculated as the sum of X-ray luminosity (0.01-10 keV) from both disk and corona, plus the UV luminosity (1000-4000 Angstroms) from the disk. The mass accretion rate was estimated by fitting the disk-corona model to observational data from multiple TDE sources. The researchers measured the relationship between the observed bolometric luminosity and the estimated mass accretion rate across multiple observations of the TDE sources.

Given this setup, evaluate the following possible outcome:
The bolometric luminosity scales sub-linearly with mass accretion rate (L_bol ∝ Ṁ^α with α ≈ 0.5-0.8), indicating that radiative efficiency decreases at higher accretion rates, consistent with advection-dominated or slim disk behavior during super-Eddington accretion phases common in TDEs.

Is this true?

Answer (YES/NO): NO